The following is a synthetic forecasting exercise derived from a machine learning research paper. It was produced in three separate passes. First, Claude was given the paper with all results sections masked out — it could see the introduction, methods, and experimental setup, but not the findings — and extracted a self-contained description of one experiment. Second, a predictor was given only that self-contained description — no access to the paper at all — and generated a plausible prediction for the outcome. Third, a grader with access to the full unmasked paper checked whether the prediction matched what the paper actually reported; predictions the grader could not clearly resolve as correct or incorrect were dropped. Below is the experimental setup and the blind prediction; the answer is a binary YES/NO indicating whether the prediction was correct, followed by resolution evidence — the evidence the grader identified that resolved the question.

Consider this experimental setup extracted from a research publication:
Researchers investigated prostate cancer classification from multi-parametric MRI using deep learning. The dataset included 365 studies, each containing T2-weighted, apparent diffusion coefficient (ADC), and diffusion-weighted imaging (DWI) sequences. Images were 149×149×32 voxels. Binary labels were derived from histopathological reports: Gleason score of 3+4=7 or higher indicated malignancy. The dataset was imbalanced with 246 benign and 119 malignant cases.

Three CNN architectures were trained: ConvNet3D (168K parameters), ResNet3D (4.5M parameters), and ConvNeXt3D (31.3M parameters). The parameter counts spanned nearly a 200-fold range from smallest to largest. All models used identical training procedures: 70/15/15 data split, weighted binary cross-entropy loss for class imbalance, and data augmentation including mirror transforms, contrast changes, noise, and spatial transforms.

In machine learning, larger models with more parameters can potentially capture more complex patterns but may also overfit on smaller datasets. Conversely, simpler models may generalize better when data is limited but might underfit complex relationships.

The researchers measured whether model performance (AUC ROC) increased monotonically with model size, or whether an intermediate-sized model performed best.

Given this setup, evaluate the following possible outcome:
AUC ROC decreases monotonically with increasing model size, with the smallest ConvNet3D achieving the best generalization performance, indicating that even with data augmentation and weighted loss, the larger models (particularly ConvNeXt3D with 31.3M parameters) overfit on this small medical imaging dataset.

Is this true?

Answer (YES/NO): NO